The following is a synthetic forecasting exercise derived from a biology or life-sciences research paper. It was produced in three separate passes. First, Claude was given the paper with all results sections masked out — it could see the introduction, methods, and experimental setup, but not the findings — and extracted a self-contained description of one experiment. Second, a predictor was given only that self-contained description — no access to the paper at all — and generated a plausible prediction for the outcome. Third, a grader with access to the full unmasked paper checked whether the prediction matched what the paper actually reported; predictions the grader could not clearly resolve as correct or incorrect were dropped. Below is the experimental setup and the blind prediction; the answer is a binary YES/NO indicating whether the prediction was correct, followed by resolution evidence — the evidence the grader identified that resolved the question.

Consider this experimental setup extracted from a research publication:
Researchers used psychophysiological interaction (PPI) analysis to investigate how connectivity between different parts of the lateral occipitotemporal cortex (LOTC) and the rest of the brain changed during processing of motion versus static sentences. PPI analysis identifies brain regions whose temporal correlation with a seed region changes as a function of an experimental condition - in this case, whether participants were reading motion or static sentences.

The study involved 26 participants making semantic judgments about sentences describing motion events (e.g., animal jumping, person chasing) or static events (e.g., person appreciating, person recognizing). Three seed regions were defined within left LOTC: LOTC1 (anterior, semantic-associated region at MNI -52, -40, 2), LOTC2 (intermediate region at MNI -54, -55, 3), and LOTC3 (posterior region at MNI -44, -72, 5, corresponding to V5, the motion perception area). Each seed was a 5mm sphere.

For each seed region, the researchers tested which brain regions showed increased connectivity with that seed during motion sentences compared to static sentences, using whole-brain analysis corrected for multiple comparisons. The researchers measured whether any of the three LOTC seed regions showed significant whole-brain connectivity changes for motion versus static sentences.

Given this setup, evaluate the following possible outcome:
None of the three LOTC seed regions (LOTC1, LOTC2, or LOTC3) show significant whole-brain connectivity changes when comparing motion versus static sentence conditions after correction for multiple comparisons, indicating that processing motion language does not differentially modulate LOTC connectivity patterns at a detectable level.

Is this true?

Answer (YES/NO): NO